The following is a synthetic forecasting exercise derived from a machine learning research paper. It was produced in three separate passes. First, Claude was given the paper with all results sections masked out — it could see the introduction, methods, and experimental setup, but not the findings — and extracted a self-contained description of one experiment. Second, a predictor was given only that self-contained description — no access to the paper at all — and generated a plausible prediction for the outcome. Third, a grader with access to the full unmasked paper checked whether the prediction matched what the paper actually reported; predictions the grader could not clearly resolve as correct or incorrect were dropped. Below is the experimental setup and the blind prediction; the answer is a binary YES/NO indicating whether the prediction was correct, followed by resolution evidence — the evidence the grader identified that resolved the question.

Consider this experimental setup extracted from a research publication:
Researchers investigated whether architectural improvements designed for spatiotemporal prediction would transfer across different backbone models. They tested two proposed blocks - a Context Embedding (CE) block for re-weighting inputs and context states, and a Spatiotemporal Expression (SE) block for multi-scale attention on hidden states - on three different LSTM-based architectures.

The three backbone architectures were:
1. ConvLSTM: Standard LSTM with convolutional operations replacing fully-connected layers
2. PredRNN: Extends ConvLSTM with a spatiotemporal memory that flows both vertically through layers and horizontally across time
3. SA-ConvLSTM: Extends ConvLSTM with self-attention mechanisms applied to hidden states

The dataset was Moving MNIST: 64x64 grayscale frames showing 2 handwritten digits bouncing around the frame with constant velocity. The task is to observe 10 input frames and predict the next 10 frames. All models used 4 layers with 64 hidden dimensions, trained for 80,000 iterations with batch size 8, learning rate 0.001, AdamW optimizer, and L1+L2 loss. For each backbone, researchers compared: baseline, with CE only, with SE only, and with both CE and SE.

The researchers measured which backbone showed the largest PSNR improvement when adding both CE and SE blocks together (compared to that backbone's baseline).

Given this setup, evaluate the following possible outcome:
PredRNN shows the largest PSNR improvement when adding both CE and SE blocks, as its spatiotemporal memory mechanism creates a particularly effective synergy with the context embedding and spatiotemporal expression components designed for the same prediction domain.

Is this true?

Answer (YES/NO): YES